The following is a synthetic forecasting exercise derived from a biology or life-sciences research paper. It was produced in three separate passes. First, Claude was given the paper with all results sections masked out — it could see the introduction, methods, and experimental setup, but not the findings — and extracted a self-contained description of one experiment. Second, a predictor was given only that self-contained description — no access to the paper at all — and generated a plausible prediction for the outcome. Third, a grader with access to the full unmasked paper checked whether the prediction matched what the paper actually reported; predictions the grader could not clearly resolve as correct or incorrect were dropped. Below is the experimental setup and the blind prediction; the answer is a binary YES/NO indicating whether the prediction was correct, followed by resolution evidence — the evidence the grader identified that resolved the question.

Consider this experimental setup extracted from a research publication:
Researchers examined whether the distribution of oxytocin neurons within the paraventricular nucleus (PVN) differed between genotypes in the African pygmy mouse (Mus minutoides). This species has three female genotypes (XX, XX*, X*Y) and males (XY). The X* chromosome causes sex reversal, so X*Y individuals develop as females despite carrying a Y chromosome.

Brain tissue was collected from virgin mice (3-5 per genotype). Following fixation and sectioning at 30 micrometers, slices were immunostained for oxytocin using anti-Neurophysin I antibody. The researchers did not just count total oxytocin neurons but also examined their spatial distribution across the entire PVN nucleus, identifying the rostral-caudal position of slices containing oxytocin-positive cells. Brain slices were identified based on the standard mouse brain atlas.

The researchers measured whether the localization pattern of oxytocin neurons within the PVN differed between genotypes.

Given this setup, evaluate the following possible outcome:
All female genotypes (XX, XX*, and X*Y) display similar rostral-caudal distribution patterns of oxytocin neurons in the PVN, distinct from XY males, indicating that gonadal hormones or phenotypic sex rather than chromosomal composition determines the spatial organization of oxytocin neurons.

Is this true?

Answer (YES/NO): NO